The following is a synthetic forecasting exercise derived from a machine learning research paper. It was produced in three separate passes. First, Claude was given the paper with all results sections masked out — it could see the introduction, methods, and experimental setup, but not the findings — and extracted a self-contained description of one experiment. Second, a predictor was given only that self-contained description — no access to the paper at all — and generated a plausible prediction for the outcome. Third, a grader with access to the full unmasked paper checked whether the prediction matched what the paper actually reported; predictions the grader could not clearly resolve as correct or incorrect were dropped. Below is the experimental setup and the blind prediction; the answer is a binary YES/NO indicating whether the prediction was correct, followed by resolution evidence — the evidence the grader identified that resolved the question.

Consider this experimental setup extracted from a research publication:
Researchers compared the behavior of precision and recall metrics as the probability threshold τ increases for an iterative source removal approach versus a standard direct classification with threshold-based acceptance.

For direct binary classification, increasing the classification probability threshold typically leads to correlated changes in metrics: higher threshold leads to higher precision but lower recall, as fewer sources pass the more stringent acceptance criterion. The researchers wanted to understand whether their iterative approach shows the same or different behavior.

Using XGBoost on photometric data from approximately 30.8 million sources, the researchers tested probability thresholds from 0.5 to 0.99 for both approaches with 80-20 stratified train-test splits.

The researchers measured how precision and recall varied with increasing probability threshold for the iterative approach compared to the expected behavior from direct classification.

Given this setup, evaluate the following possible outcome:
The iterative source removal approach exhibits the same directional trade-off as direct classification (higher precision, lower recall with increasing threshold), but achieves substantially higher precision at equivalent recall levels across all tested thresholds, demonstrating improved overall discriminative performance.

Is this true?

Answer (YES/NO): NO